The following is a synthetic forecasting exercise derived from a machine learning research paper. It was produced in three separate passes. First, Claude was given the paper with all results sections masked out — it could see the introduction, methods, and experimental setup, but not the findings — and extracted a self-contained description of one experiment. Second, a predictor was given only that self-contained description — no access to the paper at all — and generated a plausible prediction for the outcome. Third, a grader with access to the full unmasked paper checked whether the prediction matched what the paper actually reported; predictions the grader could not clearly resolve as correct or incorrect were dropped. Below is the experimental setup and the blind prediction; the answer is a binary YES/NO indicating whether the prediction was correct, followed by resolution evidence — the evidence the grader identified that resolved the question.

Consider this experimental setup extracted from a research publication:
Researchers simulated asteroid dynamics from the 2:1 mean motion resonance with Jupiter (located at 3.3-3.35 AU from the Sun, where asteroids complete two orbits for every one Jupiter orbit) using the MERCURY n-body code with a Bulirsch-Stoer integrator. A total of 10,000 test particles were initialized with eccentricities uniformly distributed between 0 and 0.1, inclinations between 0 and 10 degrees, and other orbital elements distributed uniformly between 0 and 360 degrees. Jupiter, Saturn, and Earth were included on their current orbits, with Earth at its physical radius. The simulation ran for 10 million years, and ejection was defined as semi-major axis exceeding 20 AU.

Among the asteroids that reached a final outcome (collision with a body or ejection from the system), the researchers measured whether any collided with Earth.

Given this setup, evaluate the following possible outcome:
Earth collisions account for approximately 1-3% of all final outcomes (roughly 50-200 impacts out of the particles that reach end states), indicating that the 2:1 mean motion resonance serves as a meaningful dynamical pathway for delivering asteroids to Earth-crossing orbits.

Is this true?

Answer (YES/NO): NO